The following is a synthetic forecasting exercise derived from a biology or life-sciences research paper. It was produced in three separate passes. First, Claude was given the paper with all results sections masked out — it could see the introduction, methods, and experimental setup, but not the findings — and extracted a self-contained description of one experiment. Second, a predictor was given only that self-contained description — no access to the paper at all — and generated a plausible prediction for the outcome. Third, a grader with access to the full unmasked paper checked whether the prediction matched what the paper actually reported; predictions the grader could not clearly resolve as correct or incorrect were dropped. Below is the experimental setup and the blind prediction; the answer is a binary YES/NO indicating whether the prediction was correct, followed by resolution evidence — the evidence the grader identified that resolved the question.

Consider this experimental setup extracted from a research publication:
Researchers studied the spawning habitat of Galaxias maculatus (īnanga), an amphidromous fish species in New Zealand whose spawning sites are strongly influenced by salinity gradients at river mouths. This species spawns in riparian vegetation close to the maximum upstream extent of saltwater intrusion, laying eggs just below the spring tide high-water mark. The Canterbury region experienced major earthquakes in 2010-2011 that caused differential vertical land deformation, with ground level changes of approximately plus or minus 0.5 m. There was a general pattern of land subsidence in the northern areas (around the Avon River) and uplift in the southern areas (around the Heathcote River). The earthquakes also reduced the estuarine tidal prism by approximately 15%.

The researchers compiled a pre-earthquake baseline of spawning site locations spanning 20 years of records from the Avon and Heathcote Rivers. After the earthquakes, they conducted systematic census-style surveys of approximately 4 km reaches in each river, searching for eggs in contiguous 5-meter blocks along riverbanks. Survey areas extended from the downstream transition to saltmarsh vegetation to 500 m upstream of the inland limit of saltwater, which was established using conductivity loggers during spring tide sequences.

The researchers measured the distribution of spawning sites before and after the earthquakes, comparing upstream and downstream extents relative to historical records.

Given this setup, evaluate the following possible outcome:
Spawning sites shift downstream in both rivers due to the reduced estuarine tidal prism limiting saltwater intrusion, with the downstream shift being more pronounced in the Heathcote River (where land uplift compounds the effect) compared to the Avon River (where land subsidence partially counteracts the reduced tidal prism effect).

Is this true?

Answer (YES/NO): NO